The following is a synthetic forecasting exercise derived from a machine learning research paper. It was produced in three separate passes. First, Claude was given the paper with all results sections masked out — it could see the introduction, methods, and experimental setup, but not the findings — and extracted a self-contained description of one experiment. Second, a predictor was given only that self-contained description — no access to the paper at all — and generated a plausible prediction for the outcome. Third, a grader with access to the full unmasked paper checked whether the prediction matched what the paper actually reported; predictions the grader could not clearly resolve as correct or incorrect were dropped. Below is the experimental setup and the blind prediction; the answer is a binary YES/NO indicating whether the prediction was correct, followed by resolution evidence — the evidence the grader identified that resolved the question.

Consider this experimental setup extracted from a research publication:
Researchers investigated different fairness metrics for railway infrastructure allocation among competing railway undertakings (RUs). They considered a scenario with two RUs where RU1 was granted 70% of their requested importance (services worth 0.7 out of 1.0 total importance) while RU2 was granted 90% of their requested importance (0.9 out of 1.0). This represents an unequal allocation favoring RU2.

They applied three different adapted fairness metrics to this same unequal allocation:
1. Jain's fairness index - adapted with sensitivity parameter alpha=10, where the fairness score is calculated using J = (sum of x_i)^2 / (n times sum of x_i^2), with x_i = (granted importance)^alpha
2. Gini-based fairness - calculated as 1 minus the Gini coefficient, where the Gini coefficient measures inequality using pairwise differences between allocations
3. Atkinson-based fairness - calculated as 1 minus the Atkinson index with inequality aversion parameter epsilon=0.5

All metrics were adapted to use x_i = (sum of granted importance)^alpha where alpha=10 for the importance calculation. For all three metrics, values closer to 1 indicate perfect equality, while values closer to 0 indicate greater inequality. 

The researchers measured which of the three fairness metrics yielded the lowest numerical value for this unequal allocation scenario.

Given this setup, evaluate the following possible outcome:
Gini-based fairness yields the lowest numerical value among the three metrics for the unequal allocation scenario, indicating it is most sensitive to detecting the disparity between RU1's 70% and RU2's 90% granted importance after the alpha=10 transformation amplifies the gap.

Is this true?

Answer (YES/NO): NO